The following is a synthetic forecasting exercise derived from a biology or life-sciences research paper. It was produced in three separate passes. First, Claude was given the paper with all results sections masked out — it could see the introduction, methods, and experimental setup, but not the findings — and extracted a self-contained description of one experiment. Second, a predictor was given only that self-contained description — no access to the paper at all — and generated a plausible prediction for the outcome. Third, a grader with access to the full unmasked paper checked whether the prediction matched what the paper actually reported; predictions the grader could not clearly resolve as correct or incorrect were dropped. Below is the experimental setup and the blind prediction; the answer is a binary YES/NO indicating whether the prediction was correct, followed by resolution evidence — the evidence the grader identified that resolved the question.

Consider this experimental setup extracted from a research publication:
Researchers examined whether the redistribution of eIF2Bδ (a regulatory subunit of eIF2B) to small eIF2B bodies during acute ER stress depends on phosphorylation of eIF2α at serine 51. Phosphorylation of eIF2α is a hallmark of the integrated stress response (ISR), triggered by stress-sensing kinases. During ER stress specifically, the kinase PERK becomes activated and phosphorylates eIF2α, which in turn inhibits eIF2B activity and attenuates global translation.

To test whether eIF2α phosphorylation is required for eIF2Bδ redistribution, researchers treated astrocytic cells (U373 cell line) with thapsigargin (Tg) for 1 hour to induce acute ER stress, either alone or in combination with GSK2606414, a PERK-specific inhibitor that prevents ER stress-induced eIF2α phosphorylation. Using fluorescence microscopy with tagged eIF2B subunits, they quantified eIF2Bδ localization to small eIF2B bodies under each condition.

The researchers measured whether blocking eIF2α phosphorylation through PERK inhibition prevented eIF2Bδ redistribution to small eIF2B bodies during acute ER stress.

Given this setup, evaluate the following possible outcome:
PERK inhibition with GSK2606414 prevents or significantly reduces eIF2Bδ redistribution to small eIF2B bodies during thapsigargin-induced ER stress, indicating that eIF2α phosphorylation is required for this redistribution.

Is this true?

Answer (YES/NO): NO